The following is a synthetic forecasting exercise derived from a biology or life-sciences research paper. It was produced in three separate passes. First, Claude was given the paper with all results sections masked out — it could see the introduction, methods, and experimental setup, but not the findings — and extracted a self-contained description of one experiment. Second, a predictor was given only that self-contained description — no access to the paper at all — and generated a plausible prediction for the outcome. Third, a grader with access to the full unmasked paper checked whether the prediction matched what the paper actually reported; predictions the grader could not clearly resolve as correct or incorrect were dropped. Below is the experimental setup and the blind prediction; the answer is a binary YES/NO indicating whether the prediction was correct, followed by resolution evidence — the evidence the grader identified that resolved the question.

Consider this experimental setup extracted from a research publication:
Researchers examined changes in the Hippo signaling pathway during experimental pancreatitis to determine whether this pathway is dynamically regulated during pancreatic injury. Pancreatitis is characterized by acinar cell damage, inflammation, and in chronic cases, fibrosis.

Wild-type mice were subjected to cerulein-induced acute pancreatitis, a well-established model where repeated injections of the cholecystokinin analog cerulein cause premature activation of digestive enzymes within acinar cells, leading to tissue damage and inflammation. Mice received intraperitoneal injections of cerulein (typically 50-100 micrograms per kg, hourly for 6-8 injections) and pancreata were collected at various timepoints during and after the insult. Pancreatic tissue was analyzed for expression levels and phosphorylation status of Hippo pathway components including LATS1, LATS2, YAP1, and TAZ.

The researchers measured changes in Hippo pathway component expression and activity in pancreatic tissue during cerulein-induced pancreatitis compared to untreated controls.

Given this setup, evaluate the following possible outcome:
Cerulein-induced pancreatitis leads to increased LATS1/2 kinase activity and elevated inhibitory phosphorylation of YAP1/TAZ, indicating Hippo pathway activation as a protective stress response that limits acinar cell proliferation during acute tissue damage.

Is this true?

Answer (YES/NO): NO